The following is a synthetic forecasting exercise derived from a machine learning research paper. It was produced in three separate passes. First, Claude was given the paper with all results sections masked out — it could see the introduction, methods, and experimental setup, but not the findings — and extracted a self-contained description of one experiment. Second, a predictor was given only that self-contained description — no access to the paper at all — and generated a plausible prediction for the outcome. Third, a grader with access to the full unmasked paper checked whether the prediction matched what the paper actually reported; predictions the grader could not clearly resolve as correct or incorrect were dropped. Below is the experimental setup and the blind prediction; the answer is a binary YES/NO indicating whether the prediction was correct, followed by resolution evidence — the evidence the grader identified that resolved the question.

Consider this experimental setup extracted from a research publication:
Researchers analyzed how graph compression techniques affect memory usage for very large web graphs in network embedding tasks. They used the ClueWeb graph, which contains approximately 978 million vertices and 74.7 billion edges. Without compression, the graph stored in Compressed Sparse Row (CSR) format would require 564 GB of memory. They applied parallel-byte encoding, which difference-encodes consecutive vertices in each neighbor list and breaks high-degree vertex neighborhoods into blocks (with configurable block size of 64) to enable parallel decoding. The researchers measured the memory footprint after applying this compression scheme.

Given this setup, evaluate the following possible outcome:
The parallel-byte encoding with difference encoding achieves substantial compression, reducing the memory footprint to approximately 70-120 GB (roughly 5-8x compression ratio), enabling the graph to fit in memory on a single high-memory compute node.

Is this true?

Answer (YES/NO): YES